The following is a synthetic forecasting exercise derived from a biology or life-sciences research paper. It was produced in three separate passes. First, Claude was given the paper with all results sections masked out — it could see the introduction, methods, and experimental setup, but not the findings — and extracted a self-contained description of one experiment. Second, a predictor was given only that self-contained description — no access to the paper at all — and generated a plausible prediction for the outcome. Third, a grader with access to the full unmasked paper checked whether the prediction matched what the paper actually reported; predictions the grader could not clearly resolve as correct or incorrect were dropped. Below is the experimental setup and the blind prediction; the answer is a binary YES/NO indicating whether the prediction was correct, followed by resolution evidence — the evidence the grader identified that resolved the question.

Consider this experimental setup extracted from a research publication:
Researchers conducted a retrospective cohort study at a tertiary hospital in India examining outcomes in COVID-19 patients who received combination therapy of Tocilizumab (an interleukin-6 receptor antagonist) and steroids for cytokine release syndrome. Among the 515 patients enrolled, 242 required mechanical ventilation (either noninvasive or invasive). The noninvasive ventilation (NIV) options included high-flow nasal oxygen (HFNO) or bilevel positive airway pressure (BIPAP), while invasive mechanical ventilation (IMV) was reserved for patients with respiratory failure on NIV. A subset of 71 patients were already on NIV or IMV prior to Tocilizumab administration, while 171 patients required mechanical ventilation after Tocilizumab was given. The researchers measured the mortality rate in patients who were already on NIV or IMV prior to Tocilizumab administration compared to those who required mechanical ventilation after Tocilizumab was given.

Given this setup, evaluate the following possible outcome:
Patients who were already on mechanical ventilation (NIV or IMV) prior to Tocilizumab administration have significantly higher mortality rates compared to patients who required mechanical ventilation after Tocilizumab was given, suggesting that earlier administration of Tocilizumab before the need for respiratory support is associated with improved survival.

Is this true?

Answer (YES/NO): YES